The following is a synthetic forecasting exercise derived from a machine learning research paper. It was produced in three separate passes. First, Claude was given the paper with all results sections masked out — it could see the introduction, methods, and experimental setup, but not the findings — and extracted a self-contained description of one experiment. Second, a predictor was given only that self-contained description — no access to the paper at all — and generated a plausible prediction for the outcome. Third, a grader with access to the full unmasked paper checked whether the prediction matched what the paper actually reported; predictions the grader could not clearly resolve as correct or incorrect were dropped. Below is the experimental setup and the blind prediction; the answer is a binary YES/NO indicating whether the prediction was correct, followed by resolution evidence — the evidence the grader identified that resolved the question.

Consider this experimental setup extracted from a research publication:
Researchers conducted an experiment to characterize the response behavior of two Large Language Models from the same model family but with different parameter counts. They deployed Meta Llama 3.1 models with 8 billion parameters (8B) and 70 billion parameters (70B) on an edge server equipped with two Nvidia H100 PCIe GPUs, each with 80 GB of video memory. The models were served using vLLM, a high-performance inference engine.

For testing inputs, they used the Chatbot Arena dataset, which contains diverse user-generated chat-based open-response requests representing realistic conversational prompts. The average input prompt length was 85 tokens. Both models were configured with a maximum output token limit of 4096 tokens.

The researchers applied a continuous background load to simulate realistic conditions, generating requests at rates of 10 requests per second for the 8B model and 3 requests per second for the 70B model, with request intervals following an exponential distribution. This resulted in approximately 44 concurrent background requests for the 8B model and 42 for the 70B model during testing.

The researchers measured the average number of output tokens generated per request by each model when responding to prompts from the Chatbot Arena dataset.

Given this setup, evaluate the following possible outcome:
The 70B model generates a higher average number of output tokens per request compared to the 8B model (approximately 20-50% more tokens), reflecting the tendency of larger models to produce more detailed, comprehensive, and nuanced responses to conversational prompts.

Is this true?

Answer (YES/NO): NO